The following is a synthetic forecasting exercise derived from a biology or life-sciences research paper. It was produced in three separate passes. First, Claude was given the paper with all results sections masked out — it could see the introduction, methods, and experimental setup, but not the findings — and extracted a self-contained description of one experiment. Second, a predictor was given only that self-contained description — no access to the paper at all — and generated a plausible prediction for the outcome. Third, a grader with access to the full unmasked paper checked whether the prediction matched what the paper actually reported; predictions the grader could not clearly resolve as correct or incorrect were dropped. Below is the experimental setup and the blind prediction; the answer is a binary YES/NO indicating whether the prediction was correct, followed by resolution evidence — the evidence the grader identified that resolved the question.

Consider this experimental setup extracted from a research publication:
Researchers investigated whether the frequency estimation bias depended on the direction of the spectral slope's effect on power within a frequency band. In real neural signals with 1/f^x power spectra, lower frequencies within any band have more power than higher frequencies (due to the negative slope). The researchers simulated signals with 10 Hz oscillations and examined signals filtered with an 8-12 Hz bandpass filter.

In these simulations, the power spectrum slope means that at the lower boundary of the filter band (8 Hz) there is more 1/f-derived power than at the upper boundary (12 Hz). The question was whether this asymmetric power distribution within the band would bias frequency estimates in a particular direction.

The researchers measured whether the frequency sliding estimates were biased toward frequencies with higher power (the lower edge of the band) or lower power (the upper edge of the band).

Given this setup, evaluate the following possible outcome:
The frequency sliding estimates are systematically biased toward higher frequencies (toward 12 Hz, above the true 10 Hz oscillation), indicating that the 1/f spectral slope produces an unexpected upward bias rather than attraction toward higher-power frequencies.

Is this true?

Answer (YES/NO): NO